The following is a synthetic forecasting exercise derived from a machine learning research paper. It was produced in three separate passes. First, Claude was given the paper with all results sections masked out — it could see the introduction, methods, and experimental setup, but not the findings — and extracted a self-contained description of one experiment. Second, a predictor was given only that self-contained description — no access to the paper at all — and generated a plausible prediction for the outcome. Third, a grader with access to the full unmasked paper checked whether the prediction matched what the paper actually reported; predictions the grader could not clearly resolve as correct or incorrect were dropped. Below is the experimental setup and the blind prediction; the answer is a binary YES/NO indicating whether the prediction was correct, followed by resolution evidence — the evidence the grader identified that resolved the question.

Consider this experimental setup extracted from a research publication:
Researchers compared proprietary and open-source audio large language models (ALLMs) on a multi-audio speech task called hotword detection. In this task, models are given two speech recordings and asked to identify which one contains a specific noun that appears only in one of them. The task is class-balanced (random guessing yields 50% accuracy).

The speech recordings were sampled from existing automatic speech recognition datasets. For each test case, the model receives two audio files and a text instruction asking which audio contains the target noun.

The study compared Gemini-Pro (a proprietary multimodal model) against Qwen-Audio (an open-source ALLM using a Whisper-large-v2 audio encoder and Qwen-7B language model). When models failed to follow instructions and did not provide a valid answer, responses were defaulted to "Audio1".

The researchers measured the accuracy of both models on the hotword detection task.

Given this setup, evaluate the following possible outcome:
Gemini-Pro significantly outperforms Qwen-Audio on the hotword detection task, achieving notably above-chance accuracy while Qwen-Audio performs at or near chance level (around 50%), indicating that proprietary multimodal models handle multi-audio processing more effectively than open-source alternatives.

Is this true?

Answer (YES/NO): YES